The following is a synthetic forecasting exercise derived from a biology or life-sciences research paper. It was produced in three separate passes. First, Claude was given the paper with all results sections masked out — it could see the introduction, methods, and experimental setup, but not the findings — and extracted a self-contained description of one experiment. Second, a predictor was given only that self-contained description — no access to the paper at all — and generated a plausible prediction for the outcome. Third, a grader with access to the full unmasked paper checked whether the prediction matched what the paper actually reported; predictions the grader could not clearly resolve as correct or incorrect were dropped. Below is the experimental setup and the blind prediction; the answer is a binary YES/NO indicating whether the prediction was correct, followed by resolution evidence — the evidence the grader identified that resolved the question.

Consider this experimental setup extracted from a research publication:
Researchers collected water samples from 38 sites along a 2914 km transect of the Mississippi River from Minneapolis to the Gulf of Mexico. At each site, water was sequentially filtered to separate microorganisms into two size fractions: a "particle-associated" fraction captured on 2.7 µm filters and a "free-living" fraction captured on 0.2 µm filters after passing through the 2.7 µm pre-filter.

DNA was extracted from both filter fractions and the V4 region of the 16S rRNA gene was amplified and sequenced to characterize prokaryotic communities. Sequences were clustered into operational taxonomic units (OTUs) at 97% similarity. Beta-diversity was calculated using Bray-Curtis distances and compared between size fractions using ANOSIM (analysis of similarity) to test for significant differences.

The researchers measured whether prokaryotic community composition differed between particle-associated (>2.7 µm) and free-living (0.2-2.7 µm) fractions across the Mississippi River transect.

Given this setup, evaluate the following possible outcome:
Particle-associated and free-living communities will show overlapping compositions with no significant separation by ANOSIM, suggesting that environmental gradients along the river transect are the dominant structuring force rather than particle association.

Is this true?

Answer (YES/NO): NO